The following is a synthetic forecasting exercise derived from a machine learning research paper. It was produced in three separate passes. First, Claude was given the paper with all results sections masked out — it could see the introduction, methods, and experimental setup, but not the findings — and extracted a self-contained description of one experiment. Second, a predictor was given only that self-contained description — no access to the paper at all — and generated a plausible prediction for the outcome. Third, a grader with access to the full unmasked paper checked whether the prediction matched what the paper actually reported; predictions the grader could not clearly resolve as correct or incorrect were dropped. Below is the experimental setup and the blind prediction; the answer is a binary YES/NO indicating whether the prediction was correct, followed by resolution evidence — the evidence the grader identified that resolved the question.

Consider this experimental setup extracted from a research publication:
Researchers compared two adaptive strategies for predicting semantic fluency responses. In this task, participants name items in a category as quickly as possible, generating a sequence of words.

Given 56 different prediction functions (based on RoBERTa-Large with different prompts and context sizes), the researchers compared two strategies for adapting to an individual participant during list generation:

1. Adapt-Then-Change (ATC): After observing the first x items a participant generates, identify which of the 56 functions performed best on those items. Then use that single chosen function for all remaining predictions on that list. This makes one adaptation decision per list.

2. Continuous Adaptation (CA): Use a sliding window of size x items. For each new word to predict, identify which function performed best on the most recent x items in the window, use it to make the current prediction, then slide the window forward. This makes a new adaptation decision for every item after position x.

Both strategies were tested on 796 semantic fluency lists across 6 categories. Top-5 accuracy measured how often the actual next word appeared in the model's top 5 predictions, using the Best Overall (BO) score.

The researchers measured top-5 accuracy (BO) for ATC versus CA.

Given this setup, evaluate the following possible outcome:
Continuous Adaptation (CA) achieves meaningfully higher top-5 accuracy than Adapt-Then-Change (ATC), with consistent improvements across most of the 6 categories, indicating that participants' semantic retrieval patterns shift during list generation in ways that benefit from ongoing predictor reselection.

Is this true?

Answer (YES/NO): NO